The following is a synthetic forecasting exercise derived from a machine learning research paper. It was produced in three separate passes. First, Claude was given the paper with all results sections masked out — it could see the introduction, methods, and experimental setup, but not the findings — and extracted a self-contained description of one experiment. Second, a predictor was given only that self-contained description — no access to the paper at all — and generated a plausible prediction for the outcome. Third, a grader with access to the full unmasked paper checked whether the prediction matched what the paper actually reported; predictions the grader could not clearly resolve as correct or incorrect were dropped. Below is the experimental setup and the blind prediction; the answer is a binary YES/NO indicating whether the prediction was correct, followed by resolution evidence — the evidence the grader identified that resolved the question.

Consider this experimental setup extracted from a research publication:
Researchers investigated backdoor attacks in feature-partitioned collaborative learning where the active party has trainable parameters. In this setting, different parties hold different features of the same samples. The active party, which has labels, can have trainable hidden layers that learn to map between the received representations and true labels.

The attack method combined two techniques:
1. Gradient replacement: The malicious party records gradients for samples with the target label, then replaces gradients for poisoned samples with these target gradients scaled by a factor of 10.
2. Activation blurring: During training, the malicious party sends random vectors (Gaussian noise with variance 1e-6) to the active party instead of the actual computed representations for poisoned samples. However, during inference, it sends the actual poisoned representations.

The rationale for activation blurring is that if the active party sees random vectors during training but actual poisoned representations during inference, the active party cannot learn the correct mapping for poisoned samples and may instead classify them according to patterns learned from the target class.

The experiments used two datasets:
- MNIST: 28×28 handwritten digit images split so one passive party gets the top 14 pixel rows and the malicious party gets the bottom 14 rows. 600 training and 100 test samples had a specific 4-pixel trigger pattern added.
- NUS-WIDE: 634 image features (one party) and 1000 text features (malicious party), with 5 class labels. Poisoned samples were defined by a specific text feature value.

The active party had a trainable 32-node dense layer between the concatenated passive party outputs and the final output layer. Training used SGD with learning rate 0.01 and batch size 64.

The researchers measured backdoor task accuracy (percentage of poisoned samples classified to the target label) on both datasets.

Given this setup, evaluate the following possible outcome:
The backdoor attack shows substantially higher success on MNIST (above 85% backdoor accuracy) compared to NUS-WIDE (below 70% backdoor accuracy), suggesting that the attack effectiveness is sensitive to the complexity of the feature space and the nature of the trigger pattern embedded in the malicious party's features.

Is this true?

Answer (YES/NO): NO